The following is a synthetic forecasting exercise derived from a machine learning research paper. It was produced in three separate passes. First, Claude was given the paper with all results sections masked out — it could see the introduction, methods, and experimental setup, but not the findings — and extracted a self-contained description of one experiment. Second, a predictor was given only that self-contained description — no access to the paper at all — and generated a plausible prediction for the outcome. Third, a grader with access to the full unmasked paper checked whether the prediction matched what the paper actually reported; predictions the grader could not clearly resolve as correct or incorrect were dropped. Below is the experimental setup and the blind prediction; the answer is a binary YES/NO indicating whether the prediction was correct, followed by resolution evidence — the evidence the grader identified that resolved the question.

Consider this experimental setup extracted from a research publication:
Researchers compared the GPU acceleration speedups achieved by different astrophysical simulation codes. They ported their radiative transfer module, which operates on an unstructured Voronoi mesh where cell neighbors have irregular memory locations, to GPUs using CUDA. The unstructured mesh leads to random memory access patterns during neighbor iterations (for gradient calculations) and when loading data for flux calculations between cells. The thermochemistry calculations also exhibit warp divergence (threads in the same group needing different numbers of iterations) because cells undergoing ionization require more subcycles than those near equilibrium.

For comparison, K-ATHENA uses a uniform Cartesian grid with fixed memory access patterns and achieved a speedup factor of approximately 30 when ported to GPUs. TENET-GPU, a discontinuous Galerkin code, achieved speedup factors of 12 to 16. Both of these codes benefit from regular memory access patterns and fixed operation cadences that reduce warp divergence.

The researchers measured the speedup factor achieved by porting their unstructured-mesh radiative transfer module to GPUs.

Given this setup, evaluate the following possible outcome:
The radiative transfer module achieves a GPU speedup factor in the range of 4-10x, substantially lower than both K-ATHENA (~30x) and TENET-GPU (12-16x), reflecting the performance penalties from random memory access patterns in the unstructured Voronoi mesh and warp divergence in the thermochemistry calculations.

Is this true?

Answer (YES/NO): NO